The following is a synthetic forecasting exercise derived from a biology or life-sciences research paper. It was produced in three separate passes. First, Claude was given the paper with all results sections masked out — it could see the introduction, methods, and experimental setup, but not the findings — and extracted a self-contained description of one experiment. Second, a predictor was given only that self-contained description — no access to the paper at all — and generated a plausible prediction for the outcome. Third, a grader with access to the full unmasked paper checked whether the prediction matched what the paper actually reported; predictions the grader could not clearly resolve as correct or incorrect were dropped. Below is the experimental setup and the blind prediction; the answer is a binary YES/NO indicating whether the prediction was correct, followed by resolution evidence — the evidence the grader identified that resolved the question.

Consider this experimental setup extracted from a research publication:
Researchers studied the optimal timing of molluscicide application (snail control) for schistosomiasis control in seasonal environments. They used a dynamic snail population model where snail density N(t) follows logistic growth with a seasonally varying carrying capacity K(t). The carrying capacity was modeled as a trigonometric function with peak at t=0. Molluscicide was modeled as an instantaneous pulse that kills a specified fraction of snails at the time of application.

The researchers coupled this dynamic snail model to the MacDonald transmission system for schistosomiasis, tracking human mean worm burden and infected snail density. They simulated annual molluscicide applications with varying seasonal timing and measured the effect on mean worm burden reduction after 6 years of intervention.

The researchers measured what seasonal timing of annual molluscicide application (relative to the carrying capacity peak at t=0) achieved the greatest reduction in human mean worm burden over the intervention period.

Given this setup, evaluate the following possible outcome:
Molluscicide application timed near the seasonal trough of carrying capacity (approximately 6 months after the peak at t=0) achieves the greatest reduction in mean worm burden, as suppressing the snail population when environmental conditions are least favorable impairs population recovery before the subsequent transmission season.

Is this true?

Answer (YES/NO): NO